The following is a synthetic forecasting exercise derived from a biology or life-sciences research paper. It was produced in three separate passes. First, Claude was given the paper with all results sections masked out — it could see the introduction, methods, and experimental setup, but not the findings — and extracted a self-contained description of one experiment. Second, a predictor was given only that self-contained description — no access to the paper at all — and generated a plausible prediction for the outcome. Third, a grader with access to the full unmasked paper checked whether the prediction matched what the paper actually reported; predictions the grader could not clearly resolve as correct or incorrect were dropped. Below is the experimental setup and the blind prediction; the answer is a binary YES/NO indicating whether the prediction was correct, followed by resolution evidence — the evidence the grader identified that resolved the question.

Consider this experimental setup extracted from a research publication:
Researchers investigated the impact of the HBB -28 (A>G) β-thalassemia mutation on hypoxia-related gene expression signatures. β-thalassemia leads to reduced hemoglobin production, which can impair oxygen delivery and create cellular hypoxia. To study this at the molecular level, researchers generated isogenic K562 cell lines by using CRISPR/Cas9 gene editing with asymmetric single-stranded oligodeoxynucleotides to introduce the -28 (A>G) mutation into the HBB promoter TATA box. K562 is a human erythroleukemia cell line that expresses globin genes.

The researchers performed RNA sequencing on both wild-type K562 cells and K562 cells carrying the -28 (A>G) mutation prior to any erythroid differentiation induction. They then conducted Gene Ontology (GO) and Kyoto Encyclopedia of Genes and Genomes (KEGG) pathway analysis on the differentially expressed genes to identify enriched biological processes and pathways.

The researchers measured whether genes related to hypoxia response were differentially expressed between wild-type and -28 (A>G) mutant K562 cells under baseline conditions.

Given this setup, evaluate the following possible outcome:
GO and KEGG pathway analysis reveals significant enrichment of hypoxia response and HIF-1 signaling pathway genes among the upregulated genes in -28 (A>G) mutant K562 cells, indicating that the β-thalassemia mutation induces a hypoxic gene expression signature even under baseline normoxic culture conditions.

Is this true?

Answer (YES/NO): NO